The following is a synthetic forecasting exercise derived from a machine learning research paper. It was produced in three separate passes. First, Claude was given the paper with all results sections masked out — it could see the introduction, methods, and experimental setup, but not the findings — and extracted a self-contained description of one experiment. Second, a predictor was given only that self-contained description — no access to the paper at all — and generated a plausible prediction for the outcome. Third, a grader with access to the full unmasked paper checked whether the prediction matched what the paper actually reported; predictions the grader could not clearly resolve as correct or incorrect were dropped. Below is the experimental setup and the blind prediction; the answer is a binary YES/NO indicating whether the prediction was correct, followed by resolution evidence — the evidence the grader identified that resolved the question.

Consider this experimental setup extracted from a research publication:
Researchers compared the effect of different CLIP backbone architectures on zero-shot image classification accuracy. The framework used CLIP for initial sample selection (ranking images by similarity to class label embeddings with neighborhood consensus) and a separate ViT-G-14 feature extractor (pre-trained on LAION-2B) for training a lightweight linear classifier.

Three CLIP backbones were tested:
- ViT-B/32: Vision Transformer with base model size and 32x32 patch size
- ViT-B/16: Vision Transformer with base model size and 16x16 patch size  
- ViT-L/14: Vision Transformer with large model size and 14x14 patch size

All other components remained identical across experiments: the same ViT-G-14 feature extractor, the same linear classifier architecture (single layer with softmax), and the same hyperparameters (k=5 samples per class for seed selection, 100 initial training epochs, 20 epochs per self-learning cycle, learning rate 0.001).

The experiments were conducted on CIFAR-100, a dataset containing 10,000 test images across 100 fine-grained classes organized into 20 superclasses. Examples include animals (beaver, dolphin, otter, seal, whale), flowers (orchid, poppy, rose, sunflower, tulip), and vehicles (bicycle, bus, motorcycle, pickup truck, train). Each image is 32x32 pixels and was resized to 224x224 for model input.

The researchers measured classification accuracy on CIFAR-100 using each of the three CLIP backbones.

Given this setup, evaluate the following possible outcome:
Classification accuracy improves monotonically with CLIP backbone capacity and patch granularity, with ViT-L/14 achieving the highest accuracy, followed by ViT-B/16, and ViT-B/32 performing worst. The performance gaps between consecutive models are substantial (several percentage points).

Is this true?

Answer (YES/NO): NO